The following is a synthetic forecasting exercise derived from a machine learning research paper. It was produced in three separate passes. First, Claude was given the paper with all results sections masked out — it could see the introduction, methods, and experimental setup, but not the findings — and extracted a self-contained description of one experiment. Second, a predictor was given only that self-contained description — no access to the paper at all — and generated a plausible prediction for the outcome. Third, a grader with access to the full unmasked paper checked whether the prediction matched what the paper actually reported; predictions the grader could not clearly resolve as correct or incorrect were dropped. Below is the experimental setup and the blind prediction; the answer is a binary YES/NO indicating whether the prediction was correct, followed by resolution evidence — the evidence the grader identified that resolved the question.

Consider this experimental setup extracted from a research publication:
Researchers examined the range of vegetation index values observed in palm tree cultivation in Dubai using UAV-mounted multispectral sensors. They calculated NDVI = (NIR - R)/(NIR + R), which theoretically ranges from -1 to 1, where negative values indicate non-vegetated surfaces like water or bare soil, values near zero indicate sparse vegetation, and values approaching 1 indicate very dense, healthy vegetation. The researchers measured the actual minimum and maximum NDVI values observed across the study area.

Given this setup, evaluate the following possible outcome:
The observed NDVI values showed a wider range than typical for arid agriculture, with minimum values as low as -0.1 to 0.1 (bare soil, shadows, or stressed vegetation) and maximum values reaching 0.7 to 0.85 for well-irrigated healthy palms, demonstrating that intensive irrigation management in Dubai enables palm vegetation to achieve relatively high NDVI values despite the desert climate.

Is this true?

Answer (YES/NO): NO